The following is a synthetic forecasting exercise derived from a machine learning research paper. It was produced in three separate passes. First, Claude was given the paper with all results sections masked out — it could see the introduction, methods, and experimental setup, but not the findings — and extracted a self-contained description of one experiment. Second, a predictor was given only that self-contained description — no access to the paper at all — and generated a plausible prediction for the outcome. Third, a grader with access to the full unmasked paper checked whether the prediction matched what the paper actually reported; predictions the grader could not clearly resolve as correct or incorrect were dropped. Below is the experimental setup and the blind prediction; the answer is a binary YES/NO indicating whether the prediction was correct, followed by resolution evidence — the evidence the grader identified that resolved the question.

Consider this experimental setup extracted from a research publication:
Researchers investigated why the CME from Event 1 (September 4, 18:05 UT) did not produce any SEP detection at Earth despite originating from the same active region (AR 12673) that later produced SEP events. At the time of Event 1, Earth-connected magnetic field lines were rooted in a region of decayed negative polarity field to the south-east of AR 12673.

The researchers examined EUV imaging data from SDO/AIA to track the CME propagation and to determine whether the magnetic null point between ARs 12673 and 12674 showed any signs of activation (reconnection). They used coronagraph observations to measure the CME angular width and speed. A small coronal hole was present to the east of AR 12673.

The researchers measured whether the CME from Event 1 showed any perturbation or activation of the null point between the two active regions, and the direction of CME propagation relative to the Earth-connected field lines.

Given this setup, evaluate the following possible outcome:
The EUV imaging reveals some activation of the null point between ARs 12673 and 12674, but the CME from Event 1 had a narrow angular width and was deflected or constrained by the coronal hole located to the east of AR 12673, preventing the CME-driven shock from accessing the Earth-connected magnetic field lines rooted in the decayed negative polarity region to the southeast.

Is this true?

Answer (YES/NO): NO